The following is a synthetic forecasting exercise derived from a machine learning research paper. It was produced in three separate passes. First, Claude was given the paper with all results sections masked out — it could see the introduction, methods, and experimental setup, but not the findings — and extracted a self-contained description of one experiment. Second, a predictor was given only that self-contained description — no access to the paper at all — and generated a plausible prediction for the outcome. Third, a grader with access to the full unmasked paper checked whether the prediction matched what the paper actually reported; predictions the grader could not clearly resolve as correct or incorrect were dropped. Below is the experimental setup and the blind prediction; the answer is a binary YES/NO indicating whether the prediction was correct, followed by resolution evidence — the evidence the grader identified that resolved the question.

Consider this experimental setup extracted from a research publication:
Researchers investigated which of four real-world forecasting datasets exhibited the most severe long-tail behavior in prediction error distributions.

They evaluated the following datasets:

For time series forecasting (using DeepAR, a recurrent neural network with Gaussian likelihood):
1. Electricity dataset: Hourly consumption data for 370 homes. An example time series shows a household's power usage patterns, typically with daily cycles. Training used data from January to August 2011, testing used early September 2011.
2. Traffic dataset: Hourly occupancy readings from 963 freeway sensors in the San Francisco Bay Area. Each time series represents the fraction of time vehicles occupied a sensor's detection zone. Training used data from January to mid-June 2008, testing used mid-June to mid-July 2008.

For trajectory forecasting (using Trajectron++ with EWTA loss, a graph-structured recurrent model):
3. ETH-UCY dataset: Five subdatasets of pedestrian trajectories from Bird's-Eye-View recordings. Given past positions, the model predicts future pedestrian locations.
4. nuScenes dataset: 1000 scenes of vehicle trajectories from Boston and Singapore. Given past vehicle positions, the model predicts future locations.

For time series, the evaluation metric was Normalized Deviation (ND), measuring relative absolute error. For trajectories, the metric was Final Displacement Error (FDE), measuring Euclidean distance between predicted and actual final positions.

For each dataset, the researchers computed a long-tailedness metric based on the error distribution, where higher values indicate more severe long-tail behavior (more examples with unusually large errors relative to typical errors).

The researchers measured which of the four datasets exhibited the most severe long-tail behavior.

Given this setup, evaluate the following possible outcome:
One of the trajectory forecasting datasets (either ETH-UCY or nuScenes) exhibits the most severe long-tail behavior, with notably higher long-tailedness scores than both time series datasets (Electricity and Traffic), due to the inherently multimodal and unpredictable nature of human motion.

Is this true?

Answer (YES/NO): NO